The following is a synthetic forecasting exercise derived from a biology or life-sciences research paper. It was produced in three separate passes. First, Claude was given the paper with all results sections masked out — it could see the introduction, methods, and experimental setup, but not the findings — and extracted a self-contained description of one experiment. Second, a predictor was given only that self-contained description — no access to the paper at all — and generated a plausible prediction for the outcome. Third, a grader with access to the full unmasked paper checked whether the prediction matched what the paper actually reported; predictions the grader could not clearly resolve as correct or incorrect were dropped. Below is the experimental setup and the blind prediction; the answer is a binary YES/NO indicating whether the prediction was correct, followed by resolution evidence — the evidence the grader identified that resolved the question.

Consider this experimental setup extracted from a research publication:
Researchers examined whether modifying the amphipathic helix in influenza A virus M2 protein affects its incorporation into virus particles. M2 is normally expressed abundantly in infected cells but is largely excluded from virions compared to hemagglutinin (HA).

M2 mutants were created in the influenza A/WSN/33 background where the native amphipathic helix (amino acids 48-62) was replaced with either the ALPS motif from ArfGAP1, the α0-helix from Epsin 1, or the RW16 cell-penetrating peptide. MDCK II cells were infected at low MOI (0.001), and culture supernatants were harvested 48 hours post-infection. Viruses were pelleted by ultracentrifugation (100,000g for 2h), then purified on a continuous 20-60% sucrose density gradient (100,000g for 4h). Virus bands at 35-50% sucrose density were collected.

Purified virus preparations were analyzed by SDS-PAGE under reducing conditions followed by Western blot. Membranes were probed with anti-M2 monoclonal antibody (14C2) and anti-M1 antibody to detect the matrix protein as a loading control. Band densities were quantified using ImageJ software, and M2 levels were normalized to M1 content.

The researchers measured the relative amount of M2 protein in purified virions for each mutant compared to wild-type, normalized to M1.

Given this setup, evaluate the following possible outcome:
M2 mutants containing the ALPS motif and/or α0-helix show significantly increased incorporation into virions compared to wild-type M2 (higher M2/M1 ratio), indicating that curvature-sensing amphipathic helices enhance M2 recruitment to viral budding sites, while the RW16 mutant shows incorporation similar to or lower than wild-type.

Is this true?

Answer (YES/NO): NO